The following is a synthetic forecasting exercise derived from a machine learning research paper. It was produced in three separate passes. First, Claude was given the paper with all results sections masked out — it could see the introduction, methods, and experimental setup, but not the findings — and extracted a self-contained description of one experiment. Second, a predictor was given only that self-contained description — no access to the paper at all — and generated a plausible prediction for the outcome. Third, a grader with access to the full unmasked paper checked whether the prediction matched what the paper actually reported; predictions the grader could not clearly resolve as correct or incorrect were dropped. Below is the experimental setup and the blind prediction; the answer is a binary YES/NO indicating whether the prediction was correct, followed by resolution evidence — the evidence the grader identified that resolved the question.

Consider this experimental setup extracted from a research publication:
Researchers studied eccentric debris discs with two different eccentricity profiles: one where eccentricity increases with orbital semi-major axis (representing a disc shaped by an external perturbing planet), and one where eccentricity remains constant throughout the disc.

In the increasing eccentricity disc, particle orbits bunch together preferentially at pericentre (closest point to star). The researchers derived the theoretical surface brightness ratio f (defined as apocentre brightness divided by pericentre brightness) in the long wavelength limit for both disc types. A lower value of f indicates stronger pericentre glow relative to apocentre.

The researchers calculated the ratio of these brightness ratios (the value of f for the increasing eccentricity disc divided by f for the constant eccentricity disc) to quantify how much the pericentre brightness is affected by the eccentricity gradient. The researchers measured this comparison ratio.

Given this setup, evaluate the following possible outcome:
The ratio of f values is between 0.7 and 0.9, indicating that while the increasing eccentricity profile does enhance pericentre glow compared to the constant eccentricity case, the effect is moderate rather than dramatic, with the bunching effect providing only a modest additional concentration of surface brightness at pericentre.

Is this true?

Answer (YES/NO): NO